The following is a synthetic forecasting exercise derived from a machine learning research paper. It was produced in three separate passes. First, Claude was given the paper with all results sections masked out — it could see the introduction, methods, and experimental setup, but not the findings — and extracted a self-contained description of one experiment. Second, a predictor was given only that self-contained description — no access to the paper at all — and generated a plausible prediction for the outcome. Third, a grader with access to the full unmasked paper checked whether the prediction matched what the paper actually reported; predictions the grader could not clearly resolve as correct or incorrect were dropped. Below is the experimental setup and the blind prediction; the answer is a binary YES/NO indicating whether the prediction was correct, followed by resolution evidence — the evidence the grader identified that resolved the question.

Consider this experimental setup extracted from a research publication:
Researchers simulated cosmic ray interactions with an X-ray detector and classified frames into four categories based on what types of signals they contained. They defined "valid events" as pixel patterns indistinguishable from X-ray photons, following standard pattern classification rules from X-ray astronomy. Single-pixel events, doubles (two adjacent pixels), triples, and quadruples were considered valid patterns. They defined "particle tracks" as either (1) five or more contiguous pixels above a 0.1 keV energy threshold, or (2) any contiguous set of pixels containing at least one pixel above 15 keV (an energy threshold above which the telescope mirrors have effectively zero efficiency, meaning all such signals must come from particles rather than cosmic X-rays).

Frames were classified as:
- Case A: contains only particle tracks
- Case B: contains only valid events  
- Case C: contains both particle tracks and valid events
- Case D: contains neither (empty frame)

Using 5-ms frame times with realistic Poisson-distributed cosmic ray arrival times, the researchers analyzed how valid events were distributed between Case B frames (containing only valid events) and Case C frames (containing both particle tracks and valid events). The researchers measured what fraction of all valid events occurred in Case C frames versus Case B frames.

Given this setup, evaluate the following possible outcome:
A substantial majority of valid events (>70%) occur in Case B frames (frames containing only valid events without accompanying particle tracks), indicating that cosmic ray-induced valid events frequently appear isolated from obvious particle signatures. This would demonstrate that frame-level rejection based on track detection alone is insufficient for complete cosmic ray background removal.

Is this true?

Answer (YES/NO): NO